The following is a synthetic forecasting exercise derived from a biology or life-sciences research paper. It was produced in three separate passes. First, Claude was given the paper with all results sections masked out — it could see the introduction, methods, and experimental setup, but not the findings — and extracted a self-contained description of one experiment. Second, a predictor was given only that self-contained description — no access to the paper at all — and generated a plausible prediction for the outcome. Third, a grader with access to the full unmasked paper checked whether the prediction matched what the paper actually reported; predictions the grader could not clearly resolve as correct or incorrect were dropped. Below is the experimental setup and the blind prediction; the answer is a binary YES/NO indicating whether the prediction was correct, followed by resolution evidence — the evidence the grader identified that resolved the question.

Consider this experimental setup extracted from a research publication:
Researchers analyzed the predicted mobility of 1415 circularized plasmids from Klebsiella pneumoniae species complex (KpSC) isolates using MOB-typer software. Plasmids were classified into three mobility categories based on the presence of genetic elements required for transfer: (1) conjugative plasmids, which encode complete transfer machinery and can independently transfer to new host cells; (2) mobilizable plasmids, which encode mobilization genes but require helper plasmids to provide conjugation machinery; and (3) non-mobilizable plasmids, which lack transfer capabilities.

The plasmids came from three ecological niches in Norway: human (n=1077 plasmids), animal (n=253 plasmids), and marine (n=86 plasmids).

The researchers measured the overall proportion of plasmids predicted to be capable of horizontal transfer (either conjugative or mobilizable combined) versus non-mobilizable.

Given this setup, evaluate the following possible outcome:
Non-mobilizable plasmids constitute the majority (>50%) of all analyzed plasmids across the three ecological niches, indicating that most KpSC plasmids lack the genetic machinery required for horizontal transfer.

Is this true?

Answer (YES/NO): NO